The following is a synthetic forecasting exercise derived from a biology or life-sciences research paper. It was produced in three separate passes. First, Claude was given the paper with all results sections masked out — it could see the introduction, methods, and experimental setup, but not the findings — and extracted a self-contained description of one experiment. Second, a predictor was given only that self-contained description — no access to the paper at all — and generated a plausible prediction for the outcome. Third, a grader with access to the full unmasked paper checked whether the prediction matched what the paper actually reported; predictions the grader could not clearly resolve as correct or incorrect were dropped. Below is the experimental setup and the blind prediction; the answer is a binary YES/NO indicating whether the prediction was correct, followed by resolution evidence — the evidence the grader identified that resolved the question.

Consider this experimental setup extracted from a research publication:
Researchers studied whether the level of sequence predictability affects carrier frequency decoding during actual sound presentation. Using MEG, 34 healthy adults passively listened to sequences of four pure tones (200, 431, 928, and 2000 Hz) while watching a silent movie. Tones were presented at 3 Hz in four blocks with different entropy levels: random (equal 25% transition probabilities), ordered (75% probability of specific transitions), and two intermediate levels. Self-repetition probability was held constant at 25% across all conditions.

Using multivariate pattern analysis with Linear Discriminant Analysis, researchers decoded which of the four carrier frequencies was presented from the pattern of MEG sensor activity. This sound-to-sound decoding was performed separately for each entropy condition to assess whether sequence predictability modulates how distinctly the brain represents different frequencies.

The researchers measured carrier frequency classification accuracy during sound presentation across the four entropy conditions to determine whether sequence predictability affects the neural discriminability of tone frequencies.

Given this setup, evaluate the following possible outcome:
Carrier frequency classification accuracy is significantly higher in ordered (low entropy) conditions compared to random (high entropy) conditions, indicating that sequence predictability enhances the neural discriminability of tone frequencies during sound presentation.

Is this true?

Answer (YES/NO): YES